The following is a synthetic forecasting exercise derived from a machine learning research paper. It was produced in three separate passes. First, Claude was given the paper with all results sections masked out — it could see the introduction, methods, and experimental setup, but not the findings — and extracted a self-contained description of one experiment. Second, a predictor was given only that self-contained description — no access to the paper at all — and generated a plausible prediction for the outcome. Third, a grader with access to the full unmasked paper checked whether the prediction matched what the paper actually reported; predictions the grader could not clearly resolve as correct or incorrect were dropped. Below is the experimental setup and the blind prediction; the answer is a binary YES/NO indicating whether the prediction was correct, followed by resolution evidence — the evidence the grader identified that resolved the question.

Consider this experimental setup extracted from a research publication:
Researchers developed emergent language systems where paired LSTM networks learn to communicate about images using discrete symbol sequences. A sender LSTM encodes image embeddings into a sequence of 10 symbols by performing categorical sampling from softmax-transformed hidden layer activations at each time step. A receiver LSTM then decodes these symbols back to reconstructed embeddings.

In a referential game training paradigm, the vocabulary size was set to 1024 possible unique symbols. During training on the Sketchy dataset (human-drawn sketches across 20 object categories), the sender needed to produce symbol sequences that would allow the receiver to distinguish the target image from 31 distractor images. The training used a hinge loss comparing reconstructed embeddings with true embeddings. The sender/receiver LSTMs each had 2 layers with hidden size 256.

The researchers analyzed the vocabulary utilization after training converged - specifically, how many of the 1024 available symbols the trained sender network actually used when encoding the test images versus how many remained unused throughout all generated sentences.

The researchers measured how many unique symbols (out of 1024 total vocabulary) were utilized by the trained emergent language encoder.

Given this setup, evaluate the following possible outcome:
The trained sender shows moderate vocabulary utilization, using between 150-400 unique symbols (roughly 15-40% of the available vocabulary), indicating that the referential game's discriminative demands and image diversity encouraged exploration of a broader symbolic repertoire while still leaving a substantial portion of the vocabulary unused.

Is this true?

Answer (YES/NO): NO